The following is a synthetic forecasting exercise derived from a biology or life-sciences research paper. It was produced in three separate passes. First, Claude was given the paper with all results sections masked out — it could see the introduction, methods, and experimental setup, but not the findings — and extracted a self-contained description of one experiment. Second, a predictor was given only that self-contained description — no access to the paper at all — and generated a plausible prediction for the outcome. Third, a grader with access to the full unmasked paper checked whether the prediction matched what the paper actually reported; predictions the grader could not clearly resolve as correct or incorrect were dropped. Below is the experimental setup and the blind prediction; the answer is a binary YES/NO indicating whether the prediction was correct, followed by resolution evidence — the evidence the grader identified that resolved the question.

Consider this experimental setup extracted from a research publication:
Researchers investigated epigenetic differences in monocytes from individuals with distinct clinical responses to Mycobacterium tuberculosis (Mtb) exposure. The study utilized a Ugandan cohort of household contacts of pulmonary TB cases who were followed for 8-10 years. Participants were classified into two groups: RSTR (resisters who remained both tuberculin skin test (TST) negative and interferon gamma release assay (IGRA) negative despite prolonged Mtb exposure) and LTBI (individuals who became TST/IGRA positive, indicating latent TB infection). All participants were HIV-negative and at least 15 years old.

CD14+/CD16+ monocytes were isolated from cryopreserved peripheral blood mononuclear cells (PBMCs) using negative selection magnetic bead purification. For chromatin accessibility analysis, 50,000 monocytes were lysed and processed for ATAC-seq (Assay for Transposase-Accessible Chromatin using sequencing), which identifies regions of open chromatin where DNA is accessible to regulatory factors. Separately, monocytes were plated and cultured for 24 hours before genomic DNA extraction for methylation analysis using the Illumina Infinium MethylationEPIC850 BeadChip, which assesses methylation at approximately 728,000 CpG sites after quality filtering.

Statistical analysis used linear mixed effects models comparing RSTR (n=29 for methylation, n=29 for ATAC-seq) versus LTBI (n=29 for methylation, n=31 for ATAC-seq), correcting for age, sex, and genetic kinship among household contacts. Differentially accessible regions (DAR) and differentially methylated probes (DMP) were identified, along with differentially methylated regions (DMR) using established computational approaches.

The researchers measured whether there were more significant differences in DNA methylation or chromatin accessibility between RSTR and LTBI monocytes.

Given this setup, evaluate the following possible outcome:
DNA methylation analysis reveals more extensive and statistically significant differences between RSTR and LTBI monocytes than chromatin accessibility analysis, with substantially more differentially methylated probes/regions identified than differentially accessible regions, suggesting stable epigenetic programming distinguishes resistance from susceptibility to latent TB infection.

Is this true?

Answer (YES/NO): YES